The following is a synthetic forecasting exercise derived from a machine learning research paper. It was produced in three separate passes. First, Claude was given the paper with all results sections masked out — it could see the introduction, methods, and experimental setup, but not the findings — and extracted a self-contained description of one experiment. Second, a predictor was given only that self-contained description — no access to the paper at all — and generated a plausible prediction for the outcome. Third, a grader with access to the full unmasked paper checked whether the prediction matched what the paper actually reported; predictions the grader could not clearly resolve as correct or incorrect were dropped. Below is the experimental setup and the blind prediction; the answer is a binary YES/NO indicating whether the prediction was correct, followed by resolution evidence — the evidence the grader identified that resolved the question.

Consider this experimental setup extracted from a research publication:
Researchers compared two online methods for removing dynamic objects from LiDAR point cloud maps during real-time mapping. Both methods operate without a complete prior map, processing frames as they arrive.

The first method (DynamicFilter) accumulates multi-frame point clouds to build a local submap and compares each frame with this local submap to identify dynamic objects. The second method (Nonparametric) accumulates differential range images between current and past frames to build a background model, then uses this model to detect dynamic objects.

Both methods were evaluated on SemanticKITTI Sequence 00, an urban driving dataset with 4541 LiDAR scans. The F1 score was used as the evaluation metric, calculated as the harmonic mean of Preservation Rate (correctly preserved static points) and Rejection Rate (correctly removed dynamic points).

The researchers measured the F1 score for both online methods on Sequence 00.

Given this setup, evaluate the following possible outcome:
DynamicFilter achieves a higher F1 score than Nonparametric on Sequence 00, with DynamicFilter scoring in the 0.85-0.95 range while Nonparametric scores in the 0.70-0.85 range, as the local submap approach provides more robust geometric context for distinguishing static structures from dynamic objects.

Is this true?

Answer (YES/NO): NO